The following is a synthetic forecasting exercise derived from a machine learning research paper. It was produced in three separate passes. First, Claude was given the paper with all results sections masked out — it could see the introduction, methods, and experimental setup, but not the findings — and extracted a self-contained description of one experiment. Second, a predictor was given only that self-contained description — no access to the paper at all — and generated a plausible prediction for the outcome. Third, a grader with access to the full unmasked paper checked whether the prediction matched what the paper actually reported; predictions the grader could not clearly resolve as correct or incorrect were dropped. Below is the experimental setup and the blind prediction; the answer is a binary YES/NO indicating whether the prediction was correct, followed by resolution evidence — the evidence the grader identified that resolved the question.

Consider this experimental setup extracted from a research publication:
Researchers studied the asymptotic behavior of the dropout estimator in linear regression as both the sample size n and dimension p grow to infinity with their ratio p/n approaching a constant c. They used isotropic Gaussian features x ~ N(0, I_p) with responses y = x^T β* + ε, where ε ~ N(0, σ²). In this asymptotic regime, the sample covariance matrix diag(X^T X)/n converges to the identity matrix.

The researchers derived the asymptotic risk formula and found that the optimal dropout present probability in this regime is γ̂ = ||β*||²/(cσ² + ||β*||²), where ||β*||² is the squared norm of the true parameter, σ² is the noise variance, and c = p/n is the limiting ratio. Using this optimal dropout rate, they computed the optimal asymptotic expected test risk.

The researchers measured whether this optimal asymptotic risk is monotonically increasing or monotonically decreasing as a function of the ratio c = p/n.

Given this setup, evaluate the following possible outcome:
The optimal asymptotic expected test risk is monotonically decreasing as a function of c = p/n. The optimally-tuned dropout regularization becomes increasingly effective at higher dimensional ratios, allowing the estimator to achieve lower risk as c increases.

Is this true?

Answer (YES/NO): NO